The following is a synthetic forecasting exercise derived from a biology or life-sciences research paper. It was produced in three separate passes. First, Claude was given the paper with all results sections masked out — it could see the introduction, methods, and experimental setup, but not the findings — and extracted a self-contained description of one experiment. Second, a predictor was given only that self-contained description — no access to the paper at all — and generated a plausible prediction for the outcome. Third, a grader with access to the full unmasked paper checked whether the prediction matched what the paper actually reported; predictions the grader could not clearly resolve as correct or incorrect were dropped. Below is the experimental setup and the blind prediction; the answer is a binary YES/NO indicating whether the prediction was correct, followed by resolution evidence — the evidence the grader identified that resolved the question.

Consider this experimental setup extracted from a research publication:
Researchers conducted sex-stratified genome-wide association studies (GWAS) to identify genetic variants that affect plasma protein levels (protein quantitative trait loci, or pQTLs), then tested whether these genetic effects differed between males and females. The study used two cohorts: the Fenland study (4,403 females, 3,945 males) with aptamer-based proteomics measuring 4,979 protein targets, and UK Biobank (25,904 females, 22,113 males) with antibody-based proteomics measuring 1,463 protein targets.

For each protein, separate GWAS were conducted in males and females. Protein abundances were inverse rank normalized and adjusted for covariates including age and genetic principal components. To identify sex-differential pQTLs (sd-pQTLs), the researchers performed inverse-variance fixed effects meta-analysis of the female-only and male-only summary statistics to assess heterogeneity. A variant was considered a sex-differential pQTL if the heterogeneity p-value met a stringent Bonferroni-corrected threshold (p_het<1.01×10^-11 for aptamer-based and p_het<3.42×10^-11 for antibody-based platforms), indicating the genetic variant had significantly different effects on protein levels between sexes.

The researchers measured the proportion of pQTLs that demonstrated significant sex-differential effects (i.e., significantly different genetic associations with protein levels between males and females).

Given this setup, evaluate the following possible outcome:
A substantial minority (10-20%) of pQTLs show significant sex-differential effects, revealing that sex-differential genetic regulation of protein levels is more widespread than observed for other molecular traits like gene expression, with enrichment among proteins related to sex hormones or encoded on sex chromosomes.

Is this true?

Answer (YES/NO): NO